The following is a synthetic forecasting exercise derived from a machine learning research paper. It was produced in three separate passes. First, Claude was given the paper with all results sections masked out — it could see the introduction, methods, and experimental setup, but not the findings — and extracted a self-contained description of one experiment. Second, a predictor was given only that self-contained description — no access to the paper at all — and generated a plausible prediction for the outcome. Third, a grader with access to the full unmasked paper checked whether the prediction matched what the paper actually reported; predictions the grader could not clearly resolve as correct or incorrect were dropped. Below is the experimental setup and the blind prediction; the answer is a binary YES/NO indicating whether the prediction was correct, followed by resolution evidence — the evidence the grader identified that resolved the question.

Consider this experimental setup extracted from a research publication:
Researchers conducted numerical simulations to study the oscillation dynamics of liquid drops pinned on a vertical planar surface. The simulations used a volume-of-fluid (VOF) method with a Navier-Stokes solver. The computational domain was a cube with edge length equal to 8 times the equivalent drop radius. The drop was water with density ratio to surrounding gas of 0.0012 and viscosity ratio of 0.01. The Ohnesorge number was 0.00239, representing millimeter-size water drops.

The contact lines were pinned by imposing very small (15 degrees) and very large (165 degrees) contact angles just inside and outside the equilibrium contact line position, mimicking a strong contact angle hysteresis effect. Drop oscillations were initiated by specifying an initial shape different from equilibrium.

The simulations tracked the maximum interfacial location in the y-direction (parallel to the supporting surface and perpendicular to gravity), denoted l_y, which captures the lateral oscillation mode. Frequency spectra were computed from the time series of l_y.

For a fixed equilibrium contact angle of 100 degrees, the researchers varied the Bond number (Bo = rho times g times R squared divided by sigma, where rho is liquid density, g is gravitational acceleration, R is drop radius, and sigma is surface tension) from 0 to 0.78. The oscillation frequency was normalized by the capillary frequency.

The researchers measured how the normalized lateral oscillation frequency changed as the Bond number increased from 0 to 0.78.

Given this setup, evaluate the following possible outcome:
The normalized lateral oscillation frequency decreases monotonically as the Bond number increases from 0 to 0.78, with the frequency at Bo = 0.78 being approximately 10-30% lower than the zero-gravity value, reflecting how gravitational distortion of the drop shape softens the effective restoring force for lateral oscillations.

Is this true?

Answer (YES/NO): NO